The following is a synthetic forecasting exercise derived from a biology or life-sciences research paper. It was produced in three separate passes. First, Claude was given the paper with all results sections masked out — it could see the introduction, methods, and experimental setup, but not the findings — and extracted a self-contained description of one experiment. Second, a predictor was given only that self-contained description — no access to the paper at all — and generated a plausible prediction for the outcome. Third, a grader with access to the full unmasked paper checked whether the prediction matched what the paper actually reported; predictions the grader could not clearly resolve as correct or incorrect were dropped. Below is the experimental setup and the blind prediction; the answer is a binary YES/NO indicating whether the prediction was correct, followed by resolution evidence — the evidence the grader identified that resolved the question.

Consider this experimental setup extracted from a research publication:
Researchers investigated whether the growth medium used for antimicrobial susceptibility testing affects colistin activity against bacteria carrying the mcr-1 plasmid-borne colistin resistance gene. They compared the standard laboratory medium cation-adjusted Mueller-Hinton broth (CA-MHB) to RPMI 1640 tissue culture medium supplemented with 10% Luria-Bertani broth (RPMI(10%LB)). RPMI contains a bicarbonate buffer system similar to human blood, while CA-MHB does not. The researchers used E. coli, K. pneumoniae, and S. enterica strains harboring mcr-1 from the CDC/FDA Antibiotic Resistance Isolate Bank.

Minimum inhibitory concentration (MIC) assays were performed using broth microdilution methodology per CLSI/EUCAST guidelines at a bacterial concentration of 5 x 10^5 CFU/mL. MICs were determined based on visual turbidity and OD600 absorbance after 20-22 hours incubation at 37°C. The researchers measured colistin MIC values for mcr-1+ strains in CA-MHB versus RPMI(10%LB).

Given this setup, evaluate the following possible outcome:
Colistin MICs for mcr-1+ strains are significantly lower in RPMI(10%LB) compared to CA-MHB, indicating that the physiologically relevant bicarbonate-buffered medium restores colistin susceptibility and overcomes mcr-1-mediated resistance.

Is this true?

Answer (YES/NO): YES